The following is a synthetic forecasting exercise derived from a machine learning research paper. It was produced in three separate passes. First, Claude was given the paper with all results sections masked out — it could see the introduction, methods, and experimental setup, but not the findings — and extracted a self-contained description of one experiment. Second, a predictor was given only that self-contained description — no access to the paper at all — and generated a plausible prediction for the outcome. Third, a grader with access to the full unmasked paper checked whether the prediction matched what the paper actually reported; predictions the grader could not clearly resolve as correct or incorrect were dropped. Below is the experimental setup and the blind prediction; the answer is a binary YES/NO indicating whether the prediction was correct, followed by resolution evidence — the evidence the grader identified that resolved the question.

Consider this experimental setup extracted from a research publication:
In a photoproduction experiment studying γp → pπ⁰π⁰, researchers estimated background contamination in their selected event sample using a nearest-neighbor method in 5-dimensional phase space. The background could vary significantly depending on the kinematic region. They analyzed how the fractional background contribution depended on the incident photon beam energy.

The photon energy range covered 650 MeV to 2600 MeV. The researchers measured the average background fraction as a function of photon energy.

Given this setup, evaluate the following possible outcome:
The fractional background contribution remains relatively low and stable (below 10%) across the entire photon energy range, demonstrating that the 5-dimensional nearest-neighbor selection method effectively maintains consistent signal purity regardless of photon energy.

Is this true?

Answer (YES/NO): NO